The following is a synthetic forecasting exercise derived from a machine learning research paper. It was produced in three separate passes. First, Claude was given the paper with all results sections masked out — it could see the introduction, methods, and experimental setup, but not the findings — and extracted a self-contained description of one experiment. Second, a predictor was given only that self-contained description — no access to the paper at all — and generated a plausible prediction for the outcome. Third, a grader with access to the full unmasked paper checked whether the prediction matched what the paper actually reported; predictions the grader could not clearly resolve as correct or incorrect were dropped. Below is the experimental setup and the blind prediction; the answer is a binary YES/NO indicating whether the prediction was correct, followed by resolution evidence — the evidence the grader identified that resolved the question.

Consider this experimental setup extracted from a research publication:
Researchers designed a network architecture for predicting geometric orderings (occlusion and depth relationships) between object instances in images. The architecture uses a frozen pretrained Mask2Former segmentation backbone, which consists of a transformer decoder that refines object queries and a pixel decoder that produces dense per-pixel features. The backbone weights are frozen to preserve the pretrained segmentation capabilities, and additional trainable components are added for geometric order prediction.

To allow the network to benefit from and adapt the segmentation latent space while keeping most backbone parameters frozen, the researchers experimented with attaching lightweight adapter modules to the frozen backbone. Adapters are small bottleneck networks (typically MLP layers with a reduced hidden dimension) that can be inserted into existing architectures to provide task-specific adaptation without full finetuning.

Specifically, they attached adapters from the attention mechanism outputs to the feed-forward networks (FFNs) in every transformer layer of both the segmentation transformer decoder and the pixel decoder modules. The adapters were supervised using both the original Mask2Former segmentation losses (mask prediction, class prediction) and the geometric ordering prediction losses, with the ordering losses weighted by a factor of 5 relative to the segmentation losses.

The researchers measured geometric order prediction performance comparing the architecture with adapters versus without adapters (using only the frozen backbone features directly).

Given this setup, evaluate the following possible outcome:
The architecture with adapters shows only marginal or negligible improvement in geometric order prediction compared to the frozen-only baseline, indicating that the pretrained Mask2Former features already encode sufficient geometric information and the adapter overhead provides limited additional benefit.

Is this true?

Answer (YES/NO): NO